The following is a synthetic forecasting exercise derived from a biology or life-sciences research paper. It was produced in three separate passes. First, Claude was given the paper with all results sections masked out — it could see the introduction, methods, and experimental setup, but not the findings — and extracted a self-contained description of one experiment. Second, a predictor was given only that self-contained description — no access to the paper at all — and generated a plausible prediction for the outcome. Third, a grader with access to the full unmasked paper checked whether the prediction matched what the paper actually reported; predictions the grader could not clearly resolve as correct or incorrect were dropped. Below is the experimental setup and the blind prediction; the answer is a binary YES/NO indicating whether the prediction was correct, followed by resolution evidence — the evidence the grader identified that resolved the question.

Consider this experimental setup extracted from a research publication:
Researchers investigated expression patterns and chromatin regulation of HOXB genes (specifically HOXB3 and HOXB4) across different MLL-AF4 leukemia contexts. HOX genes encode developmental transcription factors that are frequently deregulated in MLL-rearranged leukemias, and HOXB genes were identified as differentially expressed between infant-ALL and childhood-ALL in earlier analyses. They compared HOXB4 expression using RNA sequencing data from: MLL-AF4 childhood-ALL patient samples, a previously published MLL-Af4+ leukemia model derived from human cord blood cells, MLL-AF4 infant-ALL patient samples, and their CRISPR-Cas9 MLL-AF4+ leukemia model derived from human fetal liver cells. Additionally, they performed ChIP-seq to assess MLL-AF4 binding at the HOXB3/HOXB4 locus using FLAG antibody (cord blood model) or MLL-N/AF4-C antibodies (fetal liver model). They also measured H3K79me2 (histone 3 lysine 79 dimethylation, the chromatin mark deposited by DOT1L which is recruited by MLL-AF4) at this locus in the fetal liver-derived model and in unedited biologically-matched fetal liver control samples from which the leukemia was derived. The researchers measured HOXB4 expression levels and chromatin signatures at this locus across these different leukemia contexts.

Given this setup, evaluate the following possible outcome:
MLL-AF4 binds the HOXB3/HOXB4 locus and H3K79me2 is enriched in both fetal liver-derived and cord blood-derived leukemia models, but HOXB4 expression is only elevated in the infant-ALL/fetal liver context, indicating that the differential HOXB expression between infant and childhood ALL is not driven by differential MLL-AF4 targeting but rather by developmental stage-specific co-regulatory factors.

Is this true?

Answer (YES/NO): NO